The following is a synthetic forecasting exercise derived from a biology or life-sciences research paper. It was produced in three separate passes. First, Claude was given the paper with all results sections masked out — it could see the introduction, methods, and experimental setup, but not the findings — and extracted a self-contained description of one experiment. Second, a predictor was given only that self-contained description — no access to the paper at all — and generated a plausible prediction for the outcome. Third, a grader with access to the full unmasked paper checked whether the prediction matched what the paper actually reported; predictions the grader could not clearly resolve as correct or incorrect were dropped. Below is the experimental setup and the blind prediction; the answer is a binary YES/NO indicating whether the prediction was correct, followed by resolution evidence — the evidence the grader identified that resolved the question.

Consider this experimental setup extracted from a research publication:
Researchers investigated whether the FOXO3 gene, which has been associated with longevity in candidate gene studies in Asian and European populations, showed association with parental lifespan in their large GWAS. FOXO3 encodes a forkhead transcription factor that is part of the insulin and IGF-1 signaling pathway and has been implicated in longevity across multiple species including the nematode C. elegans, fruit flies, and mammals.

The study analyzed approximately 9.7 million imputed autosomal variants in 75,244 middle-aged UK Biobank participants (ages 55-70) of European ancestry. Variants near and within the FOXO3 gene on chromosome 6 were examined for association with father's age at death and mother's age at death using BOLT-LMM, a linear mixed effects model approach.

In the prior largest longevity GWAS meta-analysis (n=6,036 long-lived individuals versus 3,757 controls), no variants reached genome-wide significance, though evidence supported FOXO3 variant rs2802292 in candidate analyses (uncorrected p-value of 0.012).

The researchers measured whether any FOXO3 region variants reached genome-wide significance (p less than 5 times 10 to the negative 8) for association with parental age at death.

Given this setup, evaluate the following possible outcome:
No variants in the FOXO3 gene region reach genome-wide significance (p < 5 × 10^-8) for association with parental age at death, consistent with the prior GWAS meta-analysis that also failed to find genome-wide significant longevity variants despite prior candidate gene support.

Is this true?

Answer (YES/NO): YES